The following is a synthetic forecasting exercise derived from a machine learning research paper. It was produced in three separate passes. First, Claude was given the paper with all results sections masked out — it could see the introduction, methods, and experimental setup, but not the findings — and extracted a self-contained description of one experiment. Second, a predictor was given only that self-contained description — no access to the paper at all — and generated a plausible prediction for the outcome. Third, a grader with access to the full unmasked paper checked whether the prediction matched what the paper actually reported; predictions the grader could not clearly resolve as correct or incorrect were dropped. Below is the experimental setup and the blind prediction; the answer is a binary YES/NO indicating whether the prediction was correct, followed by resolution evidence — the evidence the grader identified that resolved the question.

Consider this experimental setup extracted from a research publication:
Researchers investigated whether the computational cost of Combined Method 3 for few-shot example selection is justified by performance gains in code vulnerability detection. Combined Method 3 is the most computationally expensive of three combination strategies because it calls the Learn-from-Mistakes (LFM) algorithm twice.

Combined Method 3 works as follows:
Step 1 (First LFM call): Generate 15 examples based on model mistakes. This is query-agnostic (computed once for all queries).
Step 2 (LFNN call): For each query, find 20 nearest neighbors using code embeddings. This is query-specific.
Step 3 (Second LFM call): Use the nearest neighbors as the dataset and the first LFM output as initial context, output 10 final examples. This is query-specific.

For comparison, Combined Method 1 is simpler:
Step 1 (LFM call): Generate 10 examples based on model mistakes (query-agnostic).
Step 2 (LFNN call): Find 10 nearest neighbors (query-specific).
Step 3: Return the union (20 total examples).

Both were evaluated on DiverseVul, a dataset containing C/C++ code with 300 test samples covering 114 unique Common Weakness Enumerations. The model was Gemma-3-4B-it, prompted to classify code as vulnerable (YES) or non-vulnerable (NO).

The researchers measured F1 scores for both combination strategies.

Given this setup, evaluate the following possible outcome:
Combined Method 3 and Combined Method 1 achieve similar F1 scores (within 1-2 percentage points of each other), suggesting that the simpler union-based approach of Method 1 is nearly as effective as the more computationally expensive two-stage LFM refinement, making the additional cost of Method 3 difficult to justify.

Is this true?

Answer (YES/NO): YES